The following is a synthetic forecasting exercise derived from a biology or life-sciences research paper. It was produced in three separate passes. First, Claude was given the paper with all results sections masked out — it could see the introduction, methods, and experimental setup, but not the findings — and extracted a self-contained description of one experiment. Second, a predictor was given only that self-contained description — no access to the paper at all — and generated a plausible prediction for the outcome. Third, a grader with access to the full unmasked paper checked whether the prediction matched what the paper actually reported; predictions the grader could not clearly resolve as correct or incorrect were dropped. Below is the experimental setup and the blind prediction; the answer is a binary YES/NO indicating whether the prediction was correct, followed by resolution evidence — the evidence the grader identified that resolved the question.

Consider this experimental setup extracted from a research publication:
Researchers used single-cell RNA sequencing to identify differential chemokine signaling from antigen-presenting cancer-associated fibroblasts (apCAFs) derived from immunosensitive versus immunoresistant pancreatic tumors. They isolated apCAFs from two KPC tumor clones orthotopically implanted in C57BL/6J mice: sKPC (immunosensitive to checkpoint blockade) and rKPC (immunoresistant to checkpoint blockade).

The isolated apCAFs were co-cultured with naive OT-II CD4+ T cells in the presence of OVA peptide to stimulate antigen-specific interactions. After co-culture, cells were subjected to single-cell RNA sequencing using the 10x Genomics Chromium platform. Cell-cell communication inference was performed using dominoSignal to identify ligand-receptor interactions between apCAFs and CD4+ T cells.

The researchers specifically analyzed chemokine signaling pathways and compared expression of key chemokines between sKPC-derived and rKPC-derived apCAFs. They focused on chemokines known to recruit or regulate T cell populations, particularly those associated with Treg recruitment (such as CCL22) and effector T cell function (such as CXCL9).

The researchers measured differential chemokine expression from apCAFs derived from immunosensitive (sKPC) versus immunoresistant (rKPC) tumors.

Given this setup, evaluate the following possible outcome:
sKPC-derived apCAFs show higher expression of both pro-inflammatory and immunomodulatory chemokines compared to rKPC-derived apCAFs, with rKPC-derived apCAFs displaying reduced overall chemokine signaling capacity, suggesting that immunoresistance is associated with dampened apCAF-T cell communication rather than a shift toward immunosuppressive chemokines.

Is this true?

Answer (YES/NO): NO